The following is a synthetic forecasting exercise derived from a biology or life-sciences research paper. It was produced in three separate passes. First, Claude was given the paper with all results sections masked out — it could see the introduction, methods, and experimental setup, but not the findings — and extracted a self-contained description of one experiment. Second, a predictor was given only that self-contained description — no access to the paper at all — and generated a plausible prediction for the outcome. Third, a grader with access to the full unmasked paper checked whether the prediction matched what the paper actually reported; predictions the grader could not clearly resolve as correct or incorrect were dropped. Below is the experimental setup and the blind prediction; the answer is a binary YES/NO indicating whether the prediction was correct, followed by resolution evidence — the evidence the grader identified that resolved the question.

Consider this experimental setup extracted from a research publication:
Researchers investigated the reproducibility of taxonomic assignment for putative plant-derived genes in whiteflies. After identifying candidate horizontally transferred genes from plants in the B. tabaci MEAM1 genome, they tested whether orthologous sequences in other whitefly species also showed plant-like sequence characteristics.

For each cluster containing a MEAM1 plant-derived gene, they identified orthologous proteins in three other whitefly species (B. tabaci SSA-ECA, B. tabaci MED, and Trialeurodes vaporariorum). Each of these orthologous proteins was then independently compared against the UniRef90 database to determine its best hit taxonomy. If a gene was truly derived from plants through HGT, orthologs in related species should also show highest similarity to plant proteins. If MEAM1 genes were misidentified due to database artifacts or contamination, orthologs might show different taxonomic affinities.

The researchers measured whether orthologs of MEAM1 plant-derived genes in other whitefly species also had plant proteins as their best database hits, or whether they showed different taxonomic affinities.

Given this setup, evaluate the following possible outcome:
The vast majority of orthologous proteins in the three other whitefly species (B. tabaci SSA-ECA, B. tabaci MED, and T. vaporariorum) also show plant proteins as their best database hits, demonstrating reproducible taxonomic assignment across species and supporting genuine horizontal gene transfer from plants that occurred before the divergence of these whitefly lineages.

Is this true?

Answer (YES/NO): YES